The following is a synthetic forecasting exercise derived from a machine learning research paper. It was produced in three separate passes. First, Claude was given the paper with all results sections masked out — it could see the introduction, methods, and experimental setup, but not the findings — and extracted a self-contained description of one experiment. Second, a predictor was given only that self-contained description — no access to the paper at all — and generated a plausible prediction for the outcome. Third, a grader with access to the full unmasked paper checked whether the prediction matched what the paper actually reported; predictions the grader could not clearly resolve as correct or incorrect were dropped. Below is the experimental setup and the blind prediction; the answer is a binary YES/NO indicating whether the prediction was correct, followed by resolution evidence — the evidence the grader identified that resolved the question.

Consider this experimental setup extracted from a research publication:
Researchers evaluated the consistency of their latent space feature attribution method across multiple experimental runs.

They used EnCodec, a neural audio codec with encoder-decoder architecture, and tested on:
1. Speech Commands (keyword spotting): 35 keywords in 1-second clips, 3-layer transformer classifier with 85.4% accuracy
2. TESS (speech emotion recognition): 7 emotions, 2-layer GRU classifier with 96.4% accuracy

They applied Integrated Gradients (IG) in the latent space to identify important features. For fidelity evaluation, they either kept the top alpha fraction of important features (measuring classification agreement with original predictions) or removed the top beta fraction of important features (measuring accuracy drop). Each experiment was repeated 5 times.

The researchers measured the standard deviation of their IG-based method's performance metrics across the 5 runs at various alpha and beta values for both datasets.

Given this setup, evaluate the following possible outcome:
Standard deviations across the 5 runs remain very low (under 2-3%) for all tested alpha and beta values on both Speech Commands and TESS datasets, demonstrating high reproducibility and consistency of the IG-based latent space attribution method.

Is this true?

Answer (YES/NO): YES